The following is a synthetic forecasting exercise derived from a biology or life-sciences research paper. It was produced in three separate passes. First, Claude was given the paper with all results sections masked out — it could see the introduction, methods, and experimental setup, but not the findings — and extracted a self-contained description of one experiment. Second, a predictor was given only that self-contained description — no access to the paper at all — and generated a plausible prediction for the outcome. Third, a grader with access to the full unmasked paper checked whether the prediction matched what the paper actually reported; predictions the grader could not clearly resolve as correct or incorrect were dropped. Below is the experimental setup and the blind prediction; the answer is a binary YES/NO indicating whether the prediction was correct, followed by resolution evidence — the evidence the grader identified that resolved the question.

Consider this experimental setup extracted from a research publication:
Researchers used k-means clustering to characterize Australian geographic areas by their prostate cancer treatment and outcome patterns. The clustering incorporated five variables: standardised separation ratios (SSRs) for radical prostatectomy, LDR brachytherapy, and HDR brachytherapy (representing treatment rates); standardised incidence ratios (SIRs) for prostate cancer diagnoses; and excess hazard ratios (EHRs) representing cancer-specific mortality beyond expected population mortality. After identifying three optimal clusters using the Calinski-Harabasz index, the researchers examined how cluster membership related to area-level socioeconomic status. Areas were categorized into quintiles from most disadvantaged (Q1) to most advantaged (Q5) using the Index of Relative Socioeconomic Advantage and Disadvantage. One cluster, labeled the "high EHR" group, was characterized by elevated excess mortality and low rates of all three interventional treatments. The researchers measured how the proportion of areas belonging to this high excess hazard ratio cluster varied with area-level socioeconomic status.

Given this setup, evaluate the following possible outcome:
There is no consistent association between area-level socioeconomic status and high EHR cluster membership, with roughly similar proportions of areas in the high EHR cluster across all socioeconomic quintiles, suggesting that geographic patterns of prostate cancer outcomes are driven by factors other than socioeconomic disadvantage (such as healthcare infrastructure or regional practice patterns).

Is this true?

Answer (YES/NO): NO